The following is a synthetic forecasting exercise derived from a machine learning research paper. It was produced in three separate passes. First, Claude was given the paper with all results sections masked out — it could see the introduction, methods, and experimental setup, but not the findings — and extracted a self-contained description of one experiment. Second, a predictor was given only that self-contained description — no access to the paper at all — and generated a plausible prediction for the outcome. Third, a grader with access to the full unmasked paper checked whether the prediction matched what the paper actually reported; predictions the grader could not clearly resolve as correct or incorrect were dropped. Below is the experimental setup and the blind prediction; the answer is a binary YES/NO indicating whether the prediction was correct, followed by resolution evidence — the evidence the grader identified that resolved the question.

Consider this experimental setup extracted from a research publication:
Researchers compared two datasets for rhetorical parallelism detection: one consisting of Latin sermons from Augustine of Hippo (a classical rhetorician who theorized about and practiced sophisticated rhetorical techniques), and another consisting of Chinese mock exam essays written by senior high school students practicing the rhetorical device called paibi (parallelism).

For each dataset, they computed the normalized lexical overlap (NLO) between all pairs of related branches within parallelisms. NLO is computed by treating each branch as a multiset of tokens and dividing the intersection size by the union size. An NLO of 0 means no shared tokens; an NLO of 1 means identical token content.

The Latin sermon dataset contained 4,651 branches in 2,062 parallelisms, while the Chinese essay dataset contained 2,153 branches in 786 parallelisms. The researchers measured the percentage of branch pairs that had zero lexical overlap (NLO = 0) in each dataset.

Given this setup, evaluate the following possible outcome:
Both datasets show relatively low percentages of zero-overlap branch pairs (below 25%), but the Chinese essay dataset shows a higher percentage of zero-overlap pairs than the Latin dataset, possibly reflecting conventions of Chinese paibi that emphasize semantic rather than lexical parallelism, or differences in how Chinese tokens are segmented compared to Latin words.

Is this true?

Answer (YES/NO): NO